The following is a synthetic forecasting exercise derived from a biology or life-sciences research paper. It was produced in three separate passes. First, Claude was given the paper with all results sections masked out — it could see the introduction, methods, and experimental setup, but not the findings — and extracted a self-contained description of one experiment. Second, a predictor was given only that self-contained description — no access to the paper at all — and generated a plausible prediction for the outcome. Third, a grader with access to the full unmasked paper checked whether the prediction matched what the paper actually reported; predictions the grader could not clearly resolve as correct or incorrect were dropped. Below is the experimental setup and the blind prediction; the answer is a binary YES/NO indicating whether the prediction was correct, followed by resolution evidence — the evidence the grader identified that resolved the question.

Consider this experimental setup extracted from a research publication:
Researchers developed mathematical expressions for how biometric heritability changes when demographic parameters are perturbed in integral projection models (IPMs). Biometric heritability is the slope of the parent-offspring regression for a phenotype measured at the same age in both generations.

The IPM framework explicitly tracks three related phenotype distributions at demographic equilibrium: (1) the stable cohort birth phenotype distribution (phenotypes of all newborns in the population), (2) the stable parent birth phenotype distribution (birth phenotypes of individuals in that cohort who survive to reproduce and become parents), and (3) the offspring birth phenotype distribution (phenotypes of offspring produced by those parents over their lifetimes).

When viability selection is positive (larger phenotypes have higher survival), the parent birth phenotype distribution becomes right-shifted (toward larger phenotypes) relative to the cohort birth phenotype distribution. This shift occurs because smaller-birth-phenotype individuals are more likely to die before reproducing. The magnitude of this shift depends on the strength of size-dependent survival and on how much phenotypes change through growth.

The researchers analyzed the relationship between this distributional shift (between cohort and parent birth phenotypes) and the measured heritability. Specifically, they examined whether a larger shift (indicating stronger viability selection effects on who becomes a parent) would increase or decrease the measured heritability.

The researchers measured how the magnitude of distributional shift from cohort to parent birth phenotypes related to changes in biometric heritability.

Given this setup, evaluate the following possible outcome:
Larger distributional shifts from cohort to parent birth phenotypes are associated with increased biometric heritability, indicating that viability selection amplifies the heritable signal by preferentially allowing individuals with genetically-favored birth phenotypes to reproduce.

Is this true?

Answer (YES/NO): YES